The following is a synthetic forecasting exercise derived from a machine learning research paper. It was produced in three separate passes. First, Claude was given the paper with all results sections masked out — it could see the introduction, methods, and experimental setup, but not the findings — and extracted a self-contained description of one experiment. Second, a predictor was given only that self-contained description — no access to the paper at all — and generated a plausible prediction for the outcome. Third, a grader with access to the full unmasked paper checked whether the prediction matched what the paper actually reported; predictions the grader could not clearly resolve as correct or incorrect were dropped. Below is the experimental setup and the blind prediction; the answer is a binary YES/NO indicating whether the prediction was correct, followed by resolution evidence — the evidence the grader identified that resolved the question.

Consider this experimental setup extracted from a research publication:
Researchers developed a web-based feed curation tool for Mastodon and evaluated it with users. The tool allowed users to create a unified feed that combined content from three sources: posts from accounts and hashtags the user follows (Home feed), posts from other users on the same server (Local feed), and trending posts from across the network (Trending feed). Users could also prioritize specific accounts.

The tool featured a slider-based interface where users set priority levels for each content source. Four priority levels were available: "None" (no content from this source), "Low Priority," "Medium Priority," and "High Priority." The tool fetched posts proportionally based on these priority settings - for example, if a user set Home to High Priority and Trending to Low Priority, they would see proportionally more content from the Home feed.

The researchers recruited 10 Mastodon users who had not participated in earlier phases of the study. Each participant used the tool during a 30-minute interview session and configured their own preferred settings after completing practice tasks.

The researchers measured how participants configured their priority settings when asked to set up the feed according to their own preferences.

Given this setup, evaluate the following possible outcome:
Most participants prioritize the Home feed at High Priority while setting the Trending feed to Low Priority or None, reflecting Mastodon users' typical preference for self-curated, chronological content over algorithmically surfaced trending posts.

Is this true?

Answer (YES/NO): YES